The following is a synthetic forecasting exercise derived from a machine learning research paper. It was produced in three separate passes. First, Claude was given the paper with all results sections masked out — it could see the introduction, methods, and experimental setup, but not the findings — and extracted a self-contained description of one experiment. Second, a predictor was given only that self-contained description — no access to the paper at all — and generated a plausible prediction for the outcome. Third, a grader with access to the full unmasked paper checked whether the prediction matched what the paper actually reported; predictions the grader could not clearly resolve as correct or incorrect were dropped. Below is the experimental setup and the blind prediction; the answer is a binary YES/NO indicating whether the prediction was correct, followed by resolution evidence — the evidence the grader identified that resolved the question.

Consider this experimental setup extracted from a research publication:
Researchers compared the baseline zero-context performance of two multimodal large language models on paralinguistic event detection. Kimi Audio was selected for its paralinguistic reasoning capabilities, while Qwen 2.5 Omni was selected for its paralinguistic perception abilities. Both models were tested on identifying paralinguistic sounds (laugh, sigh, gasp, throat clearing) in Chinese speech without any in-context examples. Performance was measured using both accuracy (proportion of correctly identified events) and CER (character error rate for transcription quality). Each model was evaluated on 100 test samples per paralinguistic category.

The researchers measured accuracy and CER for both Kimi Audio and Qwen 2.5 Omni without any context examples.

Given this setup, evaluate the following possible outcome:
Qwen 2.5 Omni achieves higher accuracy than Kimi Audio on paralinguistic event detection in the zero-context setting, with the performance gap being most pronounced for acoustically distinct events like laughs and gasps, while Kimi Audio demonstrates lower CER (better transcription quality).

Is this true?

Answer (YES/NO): NO